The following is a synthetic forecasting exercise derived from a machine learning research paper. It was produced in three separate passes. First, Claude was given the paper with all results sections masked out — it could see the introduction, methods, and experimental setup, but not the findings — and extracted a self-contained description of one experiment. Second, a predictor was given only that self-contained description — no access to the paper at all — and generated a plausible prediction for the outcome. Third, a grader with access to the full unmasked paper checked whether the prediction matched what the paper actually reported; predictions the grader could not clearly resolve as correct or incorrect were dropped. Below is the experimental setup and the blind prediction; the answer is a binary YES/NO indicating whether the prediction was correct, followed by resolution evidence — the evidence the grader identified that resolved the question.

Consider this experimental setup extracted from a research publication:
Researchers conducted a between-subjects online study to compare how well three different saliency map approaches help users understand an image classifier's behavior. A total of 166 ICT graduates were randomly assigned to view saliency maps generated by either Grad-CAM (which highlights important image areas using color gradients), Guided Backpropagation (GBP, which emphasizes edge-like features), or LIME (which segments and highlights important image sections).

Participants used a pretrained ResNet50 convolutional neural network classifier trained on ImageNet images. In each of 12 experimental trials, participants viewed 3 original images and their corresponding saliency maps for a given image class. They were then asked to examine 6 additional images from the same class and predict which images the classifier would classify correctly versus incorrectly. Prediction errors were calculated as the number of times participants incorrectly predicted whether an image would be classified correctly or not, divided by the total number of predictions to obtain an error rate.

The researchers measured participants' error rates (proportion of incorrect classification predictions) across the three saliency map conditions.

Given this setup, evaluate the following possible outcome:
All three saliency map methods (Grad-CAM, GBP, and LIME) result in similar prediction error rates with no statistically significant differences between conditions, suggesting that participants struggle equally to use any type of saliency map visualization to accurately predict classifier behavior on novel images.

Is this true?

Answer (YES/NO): NO